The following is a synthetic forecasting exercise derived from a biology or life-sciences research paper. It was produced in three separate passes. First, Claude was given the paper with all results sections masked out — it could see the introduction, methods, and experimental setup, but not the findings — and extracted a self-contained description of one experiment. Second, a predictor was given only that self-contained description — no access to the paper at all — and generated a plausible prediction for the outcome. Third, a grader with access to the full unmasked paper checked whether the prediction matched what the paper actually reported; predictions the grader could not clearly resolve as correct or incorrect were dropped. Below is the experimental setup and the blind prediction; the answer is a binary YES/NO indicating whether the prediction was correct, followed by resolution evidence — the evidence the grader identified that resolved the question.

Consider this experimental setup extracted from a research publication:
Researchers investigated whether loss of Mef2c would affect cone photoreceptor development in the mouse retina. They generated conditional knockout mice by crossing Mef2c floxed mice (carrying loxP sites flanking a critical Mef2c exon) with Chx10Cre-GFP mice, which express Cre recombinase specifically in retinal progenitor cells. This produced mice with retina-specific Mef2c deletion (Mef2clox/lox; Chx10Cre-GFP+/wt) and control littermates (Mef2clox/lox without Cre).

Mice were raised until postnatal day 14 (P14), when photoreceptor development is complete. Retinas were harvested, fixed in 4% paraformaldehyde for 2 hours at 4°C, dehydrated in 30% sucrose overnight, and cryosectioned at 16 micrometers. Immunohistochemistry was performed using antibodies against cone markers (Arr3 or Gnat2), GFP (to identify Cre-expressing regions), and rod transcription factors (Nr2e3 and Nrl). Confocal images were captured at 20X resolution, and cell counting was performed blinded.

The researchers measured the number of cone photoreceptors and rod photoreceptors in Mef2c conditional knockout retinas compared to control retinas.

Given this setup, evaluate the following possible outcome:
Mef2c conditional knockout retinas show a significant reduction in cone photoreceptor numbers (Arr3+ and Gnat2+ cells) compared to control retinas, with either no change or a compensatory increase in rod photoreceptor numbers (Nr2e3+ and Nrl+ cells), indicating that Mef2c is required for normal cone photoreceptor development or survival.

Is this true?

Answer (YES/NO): NO